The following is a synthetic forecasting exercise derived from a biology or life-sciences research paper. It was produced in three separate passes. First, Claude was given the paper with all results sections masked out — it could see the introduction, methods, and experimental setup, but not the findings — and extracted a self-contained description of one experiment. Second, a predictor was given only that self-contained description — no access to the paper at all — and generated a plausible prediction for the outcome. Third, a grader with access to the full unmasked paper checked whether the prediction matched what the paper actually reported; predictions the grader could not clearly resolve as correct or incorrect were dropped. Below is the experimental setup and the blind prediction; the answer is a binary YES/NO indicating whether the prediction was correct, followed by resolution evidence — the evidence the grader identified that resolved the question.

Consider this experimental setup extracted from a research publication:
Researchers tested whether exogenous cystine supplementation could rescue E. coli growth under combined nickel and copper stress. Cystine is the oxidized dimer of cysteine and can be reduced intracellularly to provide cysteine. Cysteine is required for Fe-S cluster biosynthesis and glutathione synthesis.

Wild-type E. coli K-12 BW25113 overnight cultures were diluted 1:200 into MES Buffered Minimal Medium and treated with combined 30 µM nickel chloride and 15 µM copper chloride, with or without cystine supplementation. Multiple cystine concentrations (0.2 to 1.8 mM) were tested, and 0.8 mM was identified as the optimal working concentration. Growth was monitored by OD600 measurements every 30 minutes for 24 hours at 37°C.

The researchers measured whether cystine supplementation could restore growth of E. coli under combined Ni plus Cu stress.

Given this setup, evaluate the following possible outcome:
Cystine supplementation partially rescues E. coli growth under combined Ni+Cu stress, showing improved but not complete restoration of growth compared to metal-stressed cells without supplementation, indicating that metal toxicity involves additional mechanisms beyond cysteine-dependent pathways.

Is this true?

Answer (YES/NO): NO